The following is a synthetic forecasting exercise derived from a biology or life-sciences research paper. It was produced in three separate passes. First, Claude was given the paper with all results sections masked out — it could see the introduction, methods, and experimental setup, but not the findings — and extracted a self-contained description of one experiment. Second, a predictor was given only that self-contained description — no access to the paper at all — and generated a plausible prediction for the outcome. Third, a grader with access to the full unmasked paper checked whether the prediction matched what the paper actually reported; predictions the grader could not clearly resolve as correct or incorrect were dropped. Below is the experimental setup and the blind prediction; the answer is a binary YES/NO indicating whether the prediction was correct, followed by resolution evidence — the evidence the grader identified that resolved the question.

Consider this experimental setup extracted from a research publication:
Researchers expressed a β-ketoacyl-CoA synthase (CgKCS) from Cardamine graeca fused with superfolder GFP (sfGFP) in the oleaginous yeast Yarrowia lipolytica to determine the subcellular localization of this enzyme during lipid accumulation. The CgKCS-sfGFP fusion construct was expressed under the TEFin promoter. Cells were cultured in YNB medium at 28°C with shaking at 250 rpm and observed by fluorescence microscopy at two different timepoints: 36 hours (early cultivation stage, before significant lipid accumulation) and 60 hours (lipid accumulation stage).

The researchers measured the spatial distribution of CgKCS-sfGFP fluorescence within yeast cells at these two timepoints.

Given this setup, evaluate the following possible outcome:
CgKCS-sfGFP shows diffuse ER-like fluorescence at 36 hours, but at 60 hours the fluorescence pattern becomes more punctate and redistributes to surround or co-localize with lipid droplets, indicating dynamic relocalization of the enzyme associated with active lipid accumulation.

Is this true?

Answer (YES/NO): NO